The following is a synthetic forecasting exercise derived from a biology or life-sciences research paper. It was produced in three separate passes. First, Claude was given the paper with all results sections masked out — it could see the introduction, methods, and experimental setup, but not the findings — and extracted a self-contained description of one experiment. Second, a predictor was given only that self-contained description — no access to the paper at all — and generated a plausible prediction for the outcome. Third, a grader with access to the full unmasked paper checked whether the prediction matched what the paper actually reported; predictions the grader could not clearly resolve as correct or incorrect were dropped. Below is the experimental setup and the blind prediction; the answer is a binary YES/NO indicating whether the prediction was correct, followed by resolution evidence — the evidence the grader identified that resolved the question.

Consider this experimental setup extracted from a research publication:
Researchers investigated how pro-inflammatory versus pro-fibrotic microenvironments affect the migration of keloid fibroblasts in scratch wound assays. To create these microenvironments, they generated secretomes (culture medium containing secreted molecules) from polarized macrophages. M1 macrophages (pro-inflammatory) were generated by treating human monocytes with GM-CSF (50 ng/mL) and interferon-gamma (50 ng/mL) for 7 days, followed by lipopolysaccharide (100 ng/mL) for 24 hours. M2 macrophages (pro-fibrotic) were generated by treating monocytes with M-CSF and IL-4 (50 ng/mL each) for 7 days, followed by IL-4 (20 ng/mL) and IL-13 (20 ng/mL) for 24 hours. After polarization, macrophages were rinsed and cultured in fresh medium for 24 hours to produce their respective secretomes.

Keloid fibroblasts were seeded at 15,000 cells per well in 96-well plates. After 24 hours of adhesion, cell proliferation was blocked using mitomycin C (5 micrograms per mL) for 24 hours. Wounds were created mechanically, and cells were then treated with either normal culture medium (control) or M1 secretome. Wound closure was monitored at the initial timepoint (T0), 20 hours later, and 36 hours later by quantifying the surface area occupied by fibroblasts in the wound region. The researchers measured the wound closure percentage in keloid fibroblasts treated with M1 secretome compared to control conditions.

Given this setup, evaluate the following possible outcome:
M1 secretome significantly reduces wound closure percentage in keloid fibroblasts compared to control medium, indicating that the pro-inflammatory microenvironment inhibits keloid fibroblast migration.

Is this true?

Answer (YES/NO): YES